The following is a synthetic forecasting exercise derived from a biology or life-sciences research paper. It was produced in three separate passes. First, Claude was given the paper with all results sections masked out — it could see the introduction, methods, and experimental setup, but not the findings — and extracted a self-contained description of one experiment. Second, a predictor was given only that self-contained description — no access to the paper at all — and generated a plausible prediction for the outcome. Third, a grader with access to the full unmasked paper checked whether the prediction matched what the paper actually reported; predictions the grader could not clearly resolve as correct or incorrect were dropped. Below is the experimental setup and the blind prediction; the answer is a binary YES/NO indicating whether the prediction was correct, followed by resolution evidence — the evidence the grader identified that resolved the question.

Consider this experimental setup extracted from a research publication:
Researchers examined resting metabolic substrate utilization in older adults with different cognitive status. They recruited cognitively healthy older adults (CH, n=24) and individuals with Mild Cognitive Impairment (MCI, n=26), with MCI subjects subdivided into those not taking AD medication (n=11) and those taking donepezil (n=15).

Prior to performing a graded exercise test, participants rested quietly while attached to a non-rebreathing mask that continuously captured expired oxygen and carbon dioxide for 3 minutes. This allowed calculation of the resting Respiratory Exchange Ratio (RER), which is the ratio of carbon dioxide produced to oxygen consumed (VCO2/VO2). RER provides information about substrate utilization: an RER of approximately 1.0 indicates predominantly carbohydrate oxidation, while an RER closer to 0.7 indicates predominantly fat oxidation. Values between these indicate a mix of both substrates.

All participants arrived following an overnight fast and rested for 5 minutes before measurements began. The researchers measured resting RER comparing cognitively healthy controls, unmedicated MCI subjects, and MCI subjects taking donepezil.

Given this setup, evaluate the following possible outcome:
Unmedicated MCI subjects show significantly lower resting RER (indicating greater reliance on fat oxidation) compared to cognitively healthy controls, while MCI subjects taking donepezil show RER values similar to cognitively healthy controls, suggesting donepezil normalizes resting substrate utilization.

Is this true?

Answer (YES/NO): NO